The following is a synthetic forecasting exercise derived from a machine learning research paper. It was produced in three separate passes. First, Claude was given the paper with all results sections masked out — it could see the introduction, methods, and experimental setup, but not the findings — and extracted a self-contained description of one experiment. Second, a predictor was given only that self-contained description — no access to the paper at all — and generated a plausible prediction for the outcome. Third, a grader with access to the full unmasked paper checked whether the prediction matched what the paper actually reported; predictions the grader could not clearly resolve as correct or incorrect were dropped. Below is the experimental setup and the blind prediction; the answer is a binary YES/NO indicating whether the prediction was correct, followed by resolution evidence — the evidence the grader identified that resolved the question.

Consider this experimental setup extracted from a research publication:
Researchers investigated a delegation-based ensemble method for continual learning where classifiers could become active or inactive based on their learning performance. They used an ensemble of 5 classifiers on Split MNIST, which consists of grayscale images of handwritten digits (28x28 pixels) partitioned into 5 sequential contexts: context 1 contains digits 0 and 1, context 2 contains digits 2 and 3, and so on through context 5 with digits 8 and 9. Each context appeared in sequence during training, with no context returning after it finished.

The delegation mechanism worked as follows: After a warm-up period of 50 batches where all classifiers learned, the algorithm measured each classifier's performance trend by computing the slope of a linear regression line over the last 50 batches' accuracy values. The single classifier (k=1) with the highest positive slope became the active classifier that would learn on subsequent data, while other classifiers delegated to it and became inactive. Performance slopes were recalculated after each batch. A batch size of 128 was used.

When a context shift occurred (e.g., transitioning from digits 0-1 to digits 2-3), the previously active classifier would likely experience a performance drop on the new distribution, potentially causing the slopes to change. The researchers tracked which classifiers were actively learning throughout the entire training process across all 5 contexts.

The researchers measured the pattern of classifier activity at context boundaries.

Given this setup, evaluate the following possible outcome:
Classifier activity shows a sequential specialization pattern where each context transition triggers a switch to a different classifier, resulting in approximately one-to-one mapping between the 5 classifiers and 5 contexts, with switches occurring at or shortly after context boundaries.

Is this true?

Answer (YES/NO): YES